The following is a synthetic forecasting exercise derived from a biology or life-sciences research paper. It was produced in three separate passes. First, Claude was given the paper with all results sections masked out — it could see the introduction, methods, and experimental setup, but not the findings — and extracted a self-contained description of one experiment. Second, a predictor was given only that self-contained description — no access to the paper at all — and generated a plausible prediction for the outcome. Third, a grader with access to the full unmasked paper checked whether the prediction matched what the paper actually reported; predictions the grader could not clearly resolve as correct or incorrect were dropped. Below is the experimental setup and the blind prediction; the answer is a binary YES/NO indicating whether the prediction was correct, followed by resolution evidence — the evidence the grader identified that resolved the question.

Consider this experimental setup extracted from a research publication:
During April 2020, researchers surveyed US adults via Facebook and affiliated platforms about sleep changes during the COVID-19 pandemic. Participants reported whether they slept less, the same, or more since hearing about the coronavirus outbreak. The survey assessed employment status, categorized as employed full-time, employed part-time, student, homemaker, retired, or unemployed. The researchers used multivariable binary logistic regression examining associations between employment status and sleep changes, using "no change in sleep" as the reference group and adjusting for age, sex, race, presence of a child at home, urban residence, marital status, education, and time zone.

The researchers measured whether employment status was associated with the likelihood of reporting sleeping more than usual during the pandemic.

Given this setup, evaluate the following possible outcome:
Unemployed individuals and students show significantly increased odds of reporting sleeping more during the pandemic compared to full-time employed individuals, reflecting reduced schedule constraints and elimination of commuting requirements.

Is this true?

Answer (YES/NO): YES